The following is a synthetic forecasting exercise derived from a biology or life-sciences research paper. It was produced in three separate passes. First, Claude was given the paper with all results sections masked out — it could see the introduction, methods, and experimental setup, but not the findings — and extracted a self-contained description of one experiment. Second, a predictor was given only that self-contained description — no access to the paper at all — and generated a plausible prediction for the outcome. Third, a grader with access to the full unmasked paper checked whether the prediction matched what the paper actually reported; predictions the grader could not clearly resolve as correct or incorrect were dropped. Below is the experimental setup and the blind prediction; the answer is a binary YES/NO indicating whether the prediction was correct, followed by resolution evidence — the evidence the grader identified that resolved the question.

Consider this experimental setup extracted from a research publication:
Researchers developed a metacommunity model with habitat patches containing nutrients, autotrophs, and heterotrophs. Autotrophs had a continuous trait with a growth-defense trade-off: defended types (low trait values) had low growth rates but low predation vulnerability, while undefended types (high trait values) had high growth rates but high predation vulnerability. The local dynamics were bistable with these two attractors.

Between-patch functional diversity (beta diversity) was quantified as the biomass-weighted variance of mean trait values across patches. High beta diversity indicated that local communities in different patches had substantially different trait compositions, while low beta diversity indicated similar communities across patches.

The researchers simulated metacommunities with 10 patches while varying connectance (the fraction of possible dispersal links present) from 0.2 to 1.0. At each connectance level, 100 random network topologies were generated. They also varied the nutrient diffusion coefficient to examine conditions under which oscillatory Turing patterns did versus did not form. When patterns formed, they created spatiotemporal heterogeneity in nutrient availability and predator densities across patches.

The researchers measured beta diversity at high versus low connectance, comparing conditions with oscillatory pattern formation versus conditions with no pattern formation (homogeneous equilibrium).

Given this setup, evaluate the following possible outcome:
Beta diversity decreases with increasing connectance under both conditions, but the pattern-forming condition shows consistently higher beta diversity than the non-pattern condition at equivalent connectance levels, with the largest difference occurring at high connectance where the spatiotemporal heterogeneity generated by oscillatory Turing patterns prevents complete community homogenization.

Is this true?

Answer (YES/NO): NO